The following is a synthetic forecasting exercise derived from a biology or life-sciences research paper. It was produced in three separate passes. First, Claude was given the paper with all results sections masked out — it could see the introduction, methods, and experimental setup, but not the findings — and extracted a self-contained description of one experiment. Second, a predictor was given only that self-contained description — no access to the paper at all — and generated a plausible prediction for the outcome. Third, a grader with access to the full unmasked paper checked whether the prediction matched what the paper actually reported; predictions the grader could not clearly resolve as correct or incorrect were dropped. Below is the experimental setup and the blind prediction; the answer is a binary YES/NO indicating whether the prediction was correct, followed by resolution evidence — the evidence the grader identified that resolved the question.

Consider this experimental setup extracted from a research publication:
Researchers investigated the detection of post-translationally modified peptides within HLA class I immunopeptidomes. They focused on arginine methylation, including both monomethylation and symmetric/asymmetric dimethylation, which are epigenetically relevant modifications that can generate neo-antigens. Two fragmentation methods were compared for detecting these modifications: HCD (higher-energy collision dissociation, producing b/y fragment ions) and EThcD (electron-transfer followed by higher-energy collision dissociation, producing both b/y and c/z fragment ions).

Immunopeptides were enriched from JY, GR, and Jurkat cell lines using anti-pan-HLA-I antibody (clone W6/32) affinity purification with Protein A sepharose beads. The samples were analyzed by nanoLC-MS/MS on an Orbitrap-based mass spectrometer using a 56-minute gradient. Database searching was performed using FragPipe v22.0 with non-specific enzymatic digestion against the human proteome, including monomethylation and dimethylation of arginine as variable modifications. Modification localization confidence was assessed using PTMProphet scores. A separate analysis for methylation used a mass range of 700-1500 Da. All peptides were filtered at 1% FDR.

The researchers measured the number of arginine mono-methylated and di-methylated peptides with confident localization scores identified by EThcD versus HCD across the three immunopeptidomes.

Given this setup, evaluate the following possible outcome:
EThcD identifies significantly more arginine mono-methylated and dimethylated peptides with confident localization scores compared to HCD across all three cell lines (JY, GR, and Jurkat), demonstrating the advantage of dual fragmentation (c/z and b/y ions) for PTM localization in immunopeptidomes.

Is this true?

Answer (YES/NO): NO